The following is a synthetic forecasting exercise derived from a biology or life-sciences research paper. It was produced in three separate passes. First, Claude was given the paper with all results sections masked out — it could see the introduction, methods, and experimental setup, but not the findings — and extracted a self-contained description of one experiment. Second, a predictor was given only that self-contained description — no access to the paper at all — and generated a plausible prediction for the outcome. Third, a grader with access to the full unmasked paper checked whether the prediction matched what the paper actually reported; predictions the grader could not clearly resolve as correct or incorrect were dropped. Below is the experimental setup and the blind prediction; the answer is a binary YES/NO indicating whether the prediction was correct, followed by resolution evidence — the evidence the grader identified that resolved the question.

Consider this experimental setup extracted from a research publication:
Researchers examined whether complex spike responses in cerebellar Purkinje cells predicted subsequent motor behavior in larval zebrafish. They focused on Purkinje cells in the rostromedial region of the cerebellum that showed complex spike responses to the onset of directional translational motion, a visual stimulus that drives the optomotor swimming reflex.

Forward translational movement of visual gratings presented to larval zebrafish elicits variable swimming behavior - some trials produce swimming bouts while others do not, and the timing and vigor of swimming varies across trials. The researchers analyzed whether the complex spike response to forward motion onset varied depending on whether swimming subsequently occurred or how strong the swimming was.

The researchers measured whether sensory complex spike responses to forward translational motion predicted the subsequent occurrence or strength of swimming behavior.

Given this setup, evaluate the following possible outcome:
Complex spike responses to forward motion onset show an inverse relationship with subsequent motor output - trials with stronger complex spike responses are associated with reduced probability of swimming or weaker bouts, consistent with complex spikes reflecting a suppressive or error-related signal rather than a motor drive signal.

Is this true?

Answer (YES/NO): NO